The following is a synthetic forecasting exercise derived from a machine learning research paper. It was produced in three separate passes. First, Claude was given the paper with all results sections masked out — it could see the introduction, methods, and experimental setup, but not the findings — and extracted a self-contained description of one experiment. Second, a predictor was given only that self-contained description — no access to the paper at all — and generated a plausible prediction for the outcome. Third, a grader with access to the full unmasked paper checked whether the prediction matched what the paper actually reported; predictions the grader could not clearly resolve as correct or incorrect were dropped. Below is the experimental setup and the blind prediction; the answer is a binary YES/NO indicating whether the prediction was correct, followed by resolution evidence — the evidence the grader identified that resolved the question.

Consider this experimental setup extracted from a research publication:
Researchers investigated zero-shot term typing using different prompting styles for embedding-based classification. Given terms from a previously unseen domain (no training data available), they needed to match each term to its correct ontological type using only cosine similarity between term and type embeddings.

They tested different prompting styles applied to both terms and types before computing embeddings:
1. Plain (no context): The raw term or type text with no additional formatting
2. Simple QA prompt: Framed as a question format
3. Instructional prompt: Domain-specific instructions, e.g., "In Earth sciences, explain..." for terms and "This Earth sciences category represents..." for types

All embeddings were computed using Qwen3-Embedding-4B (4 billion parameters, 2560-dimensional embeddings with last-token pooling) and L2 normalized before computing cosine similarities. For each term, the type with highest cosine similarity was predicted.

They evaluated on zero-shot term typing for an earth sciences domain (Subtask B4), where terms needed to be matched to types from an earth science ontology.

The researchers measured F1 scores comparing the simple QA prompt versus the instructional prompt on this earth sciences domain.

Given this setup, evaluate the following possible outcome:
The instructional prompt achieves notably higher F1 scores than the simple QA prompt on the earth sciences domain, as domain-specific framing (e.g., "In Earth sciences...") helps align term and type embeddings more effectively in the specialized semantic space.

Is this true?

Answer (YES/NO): NO